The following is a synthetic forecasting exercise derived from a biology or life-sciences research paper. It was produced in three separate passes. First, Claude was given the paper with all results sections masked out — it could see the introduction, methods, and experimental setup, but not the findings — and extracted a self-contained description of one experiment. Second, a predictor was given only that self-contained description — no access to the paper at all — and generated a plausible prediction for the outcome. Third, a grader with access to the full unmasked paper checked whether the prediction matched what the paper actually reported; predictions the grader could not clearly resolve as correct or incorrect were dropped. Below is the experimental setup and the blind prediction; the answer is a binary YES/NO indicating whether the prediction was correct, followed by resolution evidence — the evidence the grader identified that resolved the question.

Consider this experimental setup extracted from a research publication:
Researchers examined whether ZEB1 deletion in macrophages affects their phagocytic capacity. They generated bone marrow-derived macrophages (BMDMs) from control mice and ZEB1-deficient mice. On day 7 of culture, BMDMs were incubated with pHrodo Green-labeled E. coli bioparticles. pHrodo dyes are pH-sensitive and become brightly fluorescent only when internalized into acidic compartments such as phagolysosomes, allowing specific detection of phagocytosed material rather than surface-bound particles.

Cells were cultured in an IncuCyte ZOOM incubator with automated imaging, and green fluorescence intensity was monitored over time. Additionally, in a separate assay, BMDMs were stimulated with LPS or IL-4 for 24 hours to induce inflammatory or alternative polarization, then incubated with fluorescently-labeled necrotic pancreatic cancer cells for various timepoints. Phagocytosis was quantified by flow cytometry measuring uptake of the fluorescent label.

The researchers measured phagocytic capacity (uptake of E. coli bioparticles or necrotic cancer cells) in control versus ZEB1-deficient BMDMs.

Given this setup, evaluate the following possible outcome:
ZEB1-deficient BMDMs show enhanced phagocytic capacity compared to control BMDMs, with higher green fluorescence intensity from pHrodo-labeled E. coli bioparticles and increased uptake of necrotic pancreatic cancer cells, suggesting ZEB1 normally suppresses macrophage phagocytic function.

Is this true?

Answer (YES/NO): NO